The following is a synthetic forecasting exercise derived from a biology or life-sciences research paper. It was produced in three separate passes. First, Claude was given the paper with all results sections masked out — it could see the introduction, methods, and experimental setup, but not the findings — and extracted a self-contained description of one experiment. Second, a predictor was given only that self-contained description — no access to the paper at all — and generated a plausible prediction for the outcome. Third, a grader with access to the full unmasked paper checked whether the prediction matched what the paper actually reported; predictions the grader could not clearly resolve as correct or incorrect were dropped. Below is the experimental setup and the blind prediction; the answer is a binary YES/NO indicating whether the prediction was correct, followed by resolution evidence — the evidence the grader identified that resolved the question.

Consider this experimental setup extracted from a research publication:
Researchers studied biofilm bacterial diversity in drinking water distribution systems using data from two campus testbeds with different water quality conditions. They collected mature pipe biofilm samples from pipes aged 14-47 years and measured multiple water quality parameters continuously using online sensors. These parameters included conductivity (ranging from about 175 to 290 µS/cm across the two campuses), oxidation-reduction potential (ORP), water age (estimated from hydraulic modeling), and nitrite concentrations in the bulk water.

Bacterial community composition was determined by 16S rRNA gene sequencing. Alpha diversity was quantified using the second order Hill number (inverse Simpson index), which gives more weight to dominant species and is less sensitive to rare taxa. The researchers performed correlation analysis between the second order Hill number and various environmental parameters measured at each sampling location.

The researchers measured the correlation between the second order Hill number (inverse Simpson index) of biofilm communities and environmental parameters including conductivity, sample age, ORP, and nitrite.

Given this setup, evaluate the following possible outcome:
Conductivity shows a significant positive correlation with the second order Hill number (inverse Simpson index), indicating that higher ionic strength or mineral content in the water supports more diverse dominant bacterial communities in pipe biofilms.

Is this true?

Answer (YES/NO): NO